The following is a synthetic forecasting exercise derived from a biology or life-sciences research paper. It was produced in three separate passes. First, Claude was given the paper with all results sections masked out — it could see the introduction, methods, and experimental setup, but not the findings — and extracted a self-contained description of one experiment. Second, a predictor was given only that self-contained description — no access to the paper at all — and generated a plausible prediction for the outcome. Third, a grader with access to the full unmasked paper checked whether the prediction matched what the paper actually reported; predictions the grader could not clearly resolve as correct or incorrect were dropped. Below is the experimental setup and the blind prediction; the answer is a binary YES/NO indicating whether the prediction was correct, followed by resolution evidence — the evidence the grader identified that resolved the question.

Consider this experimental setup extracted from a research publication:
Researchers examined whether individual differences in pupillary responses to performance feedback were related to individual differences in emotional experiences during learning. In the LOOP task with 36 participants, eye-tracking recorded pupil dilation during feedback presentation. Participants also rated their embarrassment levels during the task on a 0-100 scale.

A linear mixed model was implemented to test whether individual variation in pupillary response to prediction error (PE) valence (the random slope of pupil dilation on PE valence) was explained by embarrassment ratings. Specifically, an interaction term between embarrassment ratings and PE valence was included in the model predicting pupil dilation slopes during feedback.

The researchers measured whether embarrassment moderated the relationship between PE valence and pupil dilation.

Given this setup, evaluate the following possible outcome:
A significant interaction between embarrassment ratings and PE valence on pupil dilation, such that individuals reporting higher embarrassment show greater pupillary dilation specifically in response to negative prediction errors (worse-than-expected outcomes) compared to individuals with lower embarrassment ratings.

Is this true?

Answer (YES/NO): YES